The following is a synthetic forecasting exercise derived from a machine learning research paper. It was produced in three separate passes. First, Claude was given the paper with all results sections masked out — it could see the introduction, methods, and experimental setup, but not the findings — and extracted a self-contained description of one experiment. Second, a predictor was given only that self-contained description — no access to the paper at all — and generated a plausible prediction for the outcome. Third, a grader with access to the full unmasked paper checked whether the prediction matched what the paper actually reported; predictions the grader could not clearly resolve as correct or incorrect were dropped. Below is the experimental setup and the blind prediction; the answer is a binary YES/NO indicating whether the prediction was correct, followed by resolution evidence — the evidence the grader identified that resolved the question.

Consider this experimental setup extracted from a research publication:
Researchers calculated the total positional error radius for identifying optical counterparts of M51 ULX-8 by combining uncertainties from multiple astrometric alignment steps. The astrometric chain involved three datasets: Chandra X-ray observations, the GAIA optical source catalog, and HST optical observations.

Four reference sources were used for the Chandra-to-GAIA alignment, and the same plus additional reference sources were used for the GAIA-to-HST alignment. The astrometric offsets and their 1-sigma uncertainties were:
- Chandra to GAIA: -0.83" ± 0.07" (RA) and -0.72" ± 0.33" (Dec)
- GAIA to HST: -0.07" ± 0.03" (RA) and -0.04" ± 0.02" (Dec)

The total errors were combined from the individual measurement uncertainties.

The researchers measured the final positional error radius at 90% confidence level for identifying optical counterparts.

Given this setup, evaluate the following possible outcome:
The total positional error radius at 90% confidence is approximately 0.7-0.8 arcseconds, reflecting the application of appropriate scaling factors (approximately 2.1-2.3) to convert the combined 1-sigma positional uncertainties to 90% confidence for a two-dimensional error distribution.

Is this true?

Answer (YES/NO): NO